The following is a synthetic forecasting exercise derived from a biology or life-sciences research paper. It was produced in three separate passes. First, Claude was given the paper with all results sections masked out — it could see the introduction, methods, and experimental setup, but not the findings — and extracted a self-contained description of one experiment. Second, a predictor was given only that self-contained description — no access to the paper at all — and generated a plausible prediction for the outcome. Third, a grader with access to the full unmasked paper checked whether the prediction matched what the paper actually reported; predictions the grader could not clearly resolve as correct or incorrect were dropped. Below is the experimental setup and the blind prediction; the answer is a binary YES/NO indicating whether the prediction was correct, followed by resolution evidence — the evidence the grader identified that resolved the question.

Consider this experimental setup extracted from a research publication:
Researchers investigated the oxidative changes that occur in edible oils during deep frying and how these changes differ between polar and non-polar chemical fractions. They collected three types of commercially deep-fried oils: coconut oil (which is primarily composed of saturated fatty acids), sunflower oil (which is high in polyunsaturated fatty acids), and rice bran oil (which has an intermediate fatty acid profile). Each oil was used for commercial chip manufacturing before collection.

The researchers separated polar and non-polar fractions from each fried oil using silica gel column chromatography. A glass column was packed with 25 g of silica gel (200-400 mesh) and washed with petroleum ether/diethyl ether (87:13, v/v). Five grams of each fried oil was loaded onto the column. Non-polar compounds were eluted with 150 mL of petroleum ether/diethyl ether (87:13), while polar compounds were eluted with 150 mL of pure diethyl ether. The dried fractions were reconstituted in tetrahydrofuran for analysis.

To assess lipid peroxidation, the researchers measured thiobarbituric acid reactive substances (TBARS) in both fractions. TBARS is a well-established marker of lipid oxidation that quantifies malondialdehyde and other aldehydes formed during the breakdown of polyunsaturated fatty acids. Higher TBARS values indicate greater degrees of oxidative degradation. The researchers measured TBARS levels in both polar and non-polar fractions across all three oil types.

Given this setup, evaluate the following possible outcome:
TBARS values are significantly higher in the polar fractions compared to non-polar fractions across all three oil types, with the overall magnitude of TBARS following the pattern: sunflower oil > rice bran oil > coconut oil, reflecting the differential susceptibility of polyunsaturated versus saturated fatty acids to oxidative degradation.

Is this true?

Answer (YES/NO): NO